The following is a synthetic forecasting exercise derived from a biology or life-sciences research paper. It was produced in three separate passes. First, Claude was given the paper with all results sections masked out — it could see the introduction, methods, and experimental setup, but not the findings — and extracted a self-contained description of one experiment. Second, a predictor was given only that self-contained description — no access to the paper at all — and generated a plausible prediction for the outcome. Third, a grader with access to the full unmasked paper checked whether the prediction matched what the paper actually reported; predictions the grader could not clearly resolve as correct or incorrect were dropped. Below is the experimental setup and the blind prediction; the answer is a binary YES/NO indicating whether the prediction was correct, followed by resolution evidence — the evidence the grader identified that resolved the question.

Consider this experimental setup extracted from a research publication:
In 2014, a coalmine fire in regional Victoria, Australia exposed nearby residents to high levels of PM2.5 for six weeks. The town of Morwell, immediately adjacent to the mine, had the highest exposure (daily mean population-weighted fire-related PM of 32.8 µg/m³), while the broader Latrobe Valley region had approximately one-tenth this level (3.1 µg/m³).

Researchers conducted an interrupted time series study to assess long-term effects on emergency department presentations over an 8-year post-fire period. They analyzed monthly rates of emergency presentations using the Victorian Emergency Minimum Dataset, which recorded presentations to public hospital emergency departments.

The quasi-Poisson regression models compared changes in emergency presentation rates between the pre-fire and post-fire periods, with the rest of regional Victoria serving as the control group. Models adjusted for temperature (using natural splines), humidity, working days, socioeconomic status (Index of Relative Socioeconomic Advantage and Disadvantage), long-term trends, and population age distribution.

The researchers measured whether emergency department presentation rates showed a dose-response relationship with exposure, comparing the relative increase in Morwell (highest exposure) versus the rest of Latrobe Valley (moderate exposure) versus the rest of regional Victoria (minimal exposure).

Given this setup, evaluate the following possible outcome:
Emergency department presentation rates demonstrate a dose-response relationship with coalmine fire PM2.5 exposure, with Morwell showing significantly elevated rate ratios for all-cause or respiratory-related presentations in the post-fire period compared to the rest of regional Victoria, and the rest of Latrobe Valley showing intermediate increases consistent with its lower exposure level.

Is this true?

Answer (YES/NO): YES